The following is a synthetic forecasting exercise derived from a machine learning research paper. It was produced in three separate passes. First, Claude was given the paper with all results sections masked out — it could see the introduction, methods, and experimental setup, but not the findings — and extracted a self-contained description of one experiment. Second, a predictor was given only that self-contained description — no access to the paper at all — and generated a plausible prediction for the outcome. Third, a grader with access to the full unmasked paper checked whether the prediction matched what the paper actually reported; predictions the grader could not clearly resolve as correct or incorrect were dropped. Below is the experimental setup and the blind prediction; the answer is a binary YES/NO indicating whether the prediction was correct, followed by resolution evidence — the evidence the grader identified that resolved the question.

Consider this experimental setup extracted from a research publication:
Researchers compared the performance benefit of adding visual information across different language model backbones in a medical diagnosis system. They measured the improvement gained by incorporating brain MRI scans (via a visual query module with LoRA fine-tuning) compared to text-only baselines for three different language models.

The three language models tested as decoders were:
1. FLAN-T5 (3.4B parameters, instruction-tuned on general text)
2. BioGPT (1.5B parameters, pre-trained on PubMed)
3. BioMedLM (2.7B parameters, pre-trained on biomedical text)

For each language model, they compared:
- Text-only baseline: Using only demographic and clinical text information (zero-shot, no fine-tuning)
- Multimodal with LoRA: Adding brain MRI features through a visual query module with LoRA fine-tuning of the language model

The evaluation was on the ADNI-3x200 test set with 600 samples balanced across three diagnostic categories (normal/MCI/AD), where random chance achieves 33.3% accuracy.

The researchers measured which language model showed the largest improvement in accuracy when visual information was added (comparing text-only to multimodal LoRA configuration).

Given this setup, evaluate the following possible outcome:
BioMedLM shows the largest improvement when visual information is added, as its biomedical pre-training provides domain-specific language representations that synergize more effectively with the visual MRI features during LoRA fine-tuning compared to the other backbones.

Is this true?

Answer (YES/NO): NO